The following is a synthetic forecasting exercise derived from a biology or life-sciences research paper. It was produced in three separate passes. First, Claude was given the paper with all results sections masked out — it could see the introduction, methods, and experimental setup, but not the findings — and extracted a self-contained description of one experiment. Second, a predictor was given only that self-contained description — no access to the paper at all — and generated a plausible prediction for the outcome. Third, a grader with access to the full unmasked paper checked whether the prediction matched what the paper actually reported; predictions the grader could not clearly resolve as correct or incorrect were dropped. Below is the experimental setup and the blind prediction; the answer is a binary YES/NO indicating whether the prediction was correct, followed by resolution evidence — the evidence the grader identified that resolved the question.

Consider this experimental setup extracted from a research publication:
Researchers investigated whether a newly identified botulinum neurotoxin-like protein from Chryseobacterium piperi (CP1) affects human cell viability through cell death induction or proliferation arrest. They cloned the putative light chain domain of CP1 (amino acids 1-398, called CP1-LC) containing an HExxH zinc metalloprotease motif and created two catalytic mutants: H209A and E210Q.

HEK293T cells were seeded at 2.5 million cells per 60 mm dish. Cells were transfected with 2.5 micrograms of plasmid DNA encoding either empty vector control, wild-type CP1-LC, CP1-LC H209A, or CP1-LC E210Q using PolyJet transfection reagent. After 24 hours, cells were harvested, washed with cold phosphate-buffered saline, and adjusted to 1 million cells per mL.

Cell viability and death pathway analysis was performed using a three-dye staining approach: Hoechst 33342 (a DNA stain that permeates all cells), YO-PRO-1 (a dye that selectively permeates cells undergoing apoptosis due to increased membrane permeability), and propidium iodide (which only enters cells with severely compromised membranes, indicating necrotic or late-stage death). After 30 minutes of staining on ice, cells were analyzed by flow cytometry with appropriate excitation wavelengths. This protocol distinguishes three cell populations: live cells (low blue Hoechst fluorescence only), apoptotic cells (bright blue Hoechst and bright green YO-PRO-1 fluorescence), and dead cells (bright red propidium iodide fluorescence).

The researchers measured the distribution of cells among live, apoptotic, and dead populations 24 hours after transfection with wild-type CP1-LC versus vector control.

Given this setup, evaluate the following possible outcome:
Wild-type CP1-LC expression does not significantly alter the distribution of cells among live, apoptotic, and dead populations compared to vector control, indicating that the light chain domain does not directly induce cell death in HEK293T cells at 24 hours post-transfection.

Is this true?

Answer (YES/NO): NO